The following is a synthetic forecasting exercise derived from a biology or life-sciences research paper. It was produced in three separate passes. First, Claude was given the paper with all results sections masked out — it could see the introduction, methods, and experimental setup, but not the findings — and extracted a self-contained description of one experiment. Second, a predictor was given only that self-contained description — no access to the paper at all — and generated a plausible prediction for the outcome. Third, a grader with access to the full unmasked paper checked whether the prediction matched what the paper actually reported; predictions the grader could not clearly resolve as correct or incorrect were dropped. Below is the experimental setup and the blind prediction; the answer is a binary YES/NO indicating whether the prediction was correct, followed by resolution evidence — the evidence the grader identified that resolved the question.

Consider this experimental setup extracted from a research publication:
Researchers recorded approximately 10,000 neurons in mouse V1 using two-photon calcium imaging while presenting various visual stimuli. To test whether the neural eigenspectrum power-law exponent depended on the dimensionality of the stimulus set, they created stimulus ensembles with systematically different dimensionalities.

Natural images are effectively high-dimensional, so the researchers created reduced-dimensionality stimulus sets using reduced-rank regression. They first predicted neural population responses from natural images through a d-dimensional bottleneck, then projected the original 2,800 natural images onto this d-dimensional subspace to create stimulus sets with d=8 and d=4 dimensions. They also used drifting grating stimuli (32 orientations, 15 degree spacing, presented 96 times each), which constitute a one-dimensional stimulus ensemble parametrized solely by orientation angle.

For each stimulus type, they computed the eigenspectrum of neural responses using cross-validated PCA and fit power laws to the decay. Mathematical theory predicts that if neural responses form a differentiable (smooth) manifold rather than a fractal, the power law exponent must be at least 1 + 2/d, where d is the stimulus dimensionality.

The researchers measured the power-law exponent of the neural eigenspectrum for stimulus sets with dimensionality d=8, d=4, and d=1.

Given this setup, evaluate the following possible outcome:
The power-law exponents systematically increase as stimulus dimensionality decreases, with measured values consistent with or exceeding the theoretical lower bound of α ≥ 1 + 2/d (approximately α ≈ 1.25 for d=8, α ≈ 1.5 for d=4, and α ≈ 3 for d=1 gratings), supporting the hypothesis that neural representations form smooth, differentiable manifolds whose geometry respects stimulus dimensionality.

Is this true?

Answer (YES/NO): YES